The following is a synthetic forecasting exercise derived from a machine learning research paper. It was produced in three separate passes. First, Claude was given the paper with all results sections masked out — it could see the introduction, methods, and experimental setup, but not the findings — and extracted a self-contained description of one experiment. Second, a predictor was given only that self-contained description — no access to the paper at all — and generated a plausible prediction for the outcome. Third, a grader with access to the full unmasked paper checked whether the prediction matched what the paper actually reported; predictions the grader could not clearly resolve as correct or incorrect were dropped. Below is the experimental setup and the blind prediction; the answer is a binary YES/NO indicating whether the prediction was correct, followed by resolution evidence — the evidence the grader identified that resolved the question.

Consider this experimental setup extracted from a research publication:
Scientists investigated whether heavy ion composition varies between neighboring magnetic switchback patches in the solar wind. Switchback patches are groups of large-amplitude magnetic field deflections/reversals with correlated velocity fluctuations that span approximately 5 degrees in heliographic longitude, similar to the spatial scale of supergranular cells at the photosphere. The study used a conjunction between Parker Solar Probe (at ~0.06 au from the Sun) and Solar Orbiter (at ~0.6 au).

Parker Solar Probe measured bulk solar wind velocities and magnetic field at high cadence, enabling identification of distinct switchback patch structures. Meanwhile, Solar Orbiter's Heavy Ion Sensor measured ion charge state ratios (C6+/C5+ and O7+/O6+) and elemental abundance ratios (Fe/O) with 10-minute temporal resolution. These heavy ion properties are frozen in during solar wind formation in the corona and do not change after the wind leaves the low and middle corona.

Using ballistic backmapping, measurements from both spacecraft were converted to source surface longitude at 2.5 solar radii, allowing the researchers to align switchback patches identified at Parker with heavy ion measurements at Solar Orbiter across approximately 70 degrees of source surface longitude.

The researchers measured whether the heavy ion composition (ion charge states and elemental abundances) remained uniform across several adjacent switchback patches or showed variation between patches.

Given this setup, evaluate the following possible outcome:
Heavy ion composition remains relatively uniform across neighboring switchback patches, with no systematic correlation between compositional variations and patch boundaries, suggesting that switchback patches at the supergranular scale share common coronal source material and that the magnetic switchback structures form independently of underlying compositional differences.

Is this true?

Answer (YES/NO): NO